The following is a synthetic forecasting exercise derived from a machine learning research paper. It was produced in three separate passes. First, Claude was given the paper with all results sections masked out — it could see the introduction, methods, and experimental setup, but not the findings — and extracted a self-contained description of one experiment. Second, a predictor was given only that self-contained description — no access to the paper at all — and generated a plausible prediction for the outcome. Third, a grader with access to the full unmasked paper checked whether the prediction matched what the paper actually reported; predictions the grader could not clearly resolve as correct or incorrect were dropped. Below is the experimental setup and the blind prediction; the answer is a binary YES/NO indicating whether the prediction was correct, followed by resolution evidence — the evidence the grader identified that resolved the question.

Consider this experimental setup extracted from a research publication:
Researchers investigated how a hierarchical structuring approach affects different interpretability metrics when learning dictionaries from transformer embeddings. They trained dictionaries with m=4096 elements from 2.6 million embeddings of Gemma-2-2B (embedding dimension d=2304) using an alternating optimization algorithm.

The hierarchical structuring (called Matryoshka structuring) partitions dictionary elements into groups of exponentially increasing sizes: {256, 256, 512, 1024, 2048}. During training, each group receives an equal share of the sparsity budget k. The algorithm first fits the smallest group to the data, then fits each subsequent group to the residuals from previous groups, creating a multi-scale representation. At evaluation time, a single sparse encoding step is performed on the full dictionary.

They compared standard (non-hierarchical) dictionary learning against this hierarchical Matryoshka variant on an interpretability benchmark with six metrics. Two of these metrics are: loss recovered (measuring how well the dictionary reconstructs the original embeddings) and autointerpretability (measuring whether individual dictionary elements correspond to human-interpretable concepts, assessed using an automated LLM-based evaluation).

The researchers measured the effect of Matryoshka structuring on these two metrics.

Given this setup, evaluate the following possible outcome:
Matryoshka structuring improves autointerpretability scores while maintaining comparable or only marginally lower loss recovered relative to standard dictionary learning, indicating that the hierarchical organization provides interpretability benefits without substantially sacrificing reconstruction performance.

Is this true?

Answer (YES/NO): YES